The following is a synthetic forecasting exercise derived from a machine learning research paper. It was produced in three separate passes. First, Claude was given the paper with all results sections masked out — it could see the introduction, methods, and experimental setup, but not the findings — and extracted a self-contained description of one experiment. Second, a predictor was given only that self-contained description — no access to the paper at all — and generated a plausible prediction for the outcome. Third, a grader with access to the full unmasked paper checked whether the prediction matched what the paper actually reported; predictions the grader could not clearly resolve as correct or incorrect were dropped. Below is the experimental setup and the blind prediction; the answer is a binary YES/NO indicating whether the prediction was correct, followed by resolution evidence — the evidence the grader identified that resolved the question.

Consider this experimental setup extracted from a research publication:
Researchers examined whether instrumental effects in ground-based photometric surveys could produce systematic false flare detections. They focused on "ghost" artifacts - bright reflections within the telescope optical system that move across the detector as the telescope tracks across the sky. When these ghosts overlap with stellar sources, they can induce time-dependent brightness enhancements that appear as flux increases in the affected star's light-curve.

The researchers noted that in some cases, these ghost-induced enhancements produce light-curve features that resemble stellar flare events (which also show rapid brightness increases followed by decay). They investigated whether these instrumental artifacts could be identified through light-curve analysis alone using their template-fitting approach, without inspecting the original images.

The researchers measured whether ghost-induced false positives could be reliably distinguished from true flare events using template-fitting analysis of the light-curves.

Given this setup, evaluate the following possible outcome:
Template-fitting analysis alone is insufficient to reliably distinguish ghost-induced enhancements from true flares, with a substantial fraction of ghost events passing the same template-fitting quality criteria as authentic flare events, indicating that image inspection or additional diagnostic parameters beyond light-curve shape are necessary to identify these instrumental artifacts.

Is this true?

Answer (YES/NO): YES